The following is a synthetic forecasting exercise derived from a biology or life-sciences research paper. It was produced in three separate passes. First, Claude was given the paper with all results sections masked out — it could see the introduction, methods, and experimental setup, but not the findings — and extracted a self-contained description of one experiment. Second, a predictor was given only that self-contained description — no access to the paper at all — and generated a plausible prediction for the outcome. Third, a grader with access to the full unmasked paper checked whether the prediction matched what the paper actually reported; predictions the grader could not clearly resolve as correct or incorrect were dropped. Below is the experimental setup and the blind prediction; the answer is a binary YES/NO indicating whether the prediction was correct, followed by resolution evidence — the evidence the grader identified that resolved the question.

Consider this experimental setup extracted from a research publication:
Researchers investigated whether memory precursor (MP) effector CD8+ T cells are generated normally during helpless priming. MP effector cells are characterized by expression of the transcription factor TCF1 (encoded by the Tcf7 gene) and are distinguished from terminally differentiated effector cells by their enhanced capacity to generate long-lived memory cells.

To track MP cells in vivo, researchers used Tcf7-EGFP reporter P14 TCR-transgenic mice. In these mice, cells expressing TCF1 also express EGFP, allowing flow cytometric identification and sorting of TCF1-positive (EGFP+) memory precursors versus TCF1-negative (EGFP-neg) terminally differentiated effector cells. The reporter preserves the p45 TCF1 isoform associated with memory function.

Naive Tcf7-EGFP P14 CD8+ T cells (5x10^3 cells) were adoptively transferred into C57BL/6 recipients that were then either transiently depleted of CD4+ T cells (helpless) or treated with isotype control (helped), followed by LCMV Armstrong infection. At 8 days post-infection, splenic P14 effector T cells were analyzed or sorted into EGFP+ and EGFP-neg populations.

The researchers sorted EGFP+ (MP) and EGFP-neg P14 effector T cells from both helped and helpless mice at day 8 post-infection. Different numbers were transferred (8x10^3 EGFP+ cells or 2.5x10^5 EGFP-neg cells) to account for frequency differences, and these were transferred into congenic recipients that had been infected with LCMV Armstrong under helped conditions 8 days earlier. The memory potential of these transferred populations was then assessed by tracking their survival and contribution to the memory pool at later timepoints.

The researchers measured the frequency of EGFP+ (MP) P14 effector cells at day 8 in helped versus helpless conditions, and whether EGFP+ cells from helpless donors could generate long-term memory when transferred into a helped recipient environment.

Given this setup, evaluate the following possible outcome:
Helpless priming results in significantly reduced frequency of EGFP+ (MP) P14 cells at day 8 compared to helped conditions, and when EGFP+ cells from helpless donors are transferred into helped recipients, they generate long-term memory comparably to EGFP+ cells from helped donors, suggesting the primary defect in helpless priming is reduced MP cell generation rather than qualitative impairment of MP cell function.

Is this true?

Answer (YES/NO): NO